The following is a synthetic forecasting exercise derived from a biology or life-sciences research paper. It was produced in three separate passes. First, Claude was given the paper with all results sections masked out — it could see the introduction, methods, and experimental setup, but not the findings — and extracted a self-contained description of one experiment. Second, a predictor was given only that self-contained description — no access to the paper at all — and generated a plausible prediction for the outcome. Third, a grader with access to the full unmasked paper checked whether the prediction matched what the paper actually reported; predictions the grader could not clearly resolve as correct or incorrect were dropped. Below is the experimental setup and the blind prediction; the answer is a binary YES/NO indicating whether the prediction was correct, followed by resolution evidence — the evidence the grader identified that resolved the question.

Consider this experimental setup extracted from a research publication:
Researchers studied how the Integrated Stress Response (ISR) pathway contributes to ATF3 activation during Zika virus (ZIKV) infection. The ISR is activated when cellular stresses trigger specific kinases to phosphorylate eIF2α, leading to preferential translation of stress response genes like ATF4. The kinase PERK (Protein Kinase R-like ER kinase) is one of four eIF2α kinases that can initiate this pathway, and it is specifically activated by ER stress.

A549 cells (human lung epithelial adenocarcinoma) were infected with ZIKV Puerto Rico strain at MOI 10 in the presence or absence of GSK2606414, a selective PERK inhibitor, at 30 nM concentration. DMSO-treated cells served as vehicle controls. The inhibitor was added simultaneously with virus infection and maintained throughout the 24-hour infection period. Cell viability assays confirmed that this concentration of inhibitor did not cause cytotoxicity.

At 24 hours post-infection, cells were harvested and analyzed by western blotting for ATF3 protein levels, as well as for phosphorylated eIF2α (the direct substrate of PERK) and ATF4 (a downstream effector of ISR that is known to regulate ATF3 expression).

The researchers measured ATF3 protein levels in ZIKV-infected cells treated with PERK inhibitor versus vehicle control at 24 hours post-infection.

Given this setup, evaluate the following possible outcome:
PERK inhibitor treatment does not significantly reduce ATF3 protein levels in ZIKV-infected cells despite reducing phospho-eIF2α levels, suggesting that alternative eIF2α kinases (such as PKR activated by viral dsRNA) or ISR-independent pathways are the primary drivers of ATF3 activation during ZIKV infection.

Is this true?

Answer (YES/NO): NO